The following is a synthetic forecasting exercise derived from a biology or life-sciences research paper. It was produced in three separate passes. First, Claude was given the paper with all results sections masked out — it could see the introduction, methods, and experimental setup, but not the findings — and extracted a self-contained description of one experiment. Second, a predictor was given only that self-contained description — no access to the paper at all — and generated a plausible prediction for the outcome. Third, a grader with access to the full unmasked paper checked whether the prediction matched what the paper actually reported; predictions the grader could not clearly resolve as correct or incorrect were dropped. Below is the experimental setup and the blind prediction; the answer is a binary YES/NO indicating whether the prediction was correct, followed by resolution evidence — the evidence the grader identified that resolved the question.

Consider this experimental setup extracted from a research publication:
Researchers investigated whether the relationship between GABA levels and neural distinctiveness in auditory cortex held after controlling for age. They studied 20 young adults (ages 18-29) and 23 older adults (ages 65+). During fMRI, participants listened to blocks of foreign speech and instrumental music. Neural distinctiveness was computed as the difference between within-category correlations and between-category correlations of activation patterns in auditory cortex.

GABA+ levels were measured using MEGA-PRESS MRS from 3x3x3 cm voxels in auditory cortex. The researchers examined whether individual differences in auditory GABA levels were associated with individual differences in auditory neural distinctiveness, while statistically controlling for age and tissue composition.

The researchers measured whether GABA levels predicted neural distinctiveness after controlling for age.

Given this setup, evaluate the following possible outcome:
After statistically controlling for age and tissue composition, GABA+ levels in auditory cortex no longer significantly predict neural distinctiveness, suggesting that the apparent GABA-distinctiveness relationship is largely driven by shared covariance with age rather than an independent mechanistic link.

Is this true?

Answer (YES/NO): NO